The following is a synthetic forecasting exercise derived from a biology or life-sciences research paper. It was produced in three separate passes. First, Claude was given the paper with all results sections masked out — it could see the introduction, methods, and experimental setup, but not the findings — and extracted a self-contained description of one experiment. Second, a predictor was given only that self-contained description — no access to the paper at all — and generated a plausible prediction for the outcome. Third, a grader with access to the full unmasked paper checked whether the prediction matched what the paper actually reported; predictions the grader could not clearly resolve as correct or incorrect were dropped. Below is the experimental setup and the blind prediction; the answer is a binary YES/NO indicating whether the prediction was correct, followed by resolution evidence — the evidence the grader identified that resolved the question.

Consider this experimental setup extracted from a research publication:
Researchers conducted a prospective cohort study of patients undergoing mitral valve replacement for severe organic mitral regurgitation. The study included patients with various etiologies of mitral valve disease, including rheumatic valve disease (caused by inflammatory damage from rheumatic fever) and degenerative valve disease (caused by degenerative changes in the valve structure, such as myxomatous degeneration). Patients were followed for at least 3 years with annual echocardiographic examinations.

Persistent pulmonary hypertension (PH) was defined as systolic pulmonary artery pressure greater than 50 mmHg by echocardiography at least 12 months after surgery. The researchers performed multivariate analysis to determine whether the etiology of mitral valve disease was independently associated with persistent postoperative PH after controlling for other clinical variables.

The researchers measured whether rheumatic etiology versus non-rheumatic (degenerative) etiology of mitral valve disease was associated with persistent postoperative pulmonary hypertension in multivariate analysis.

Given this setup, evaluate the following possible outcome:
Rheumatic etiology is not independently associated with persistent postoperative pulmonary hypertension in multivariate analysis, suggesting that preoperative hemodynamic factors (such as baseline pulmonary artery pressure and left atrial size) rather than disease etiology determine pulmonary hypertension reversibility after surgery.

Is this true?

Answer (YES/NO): NO